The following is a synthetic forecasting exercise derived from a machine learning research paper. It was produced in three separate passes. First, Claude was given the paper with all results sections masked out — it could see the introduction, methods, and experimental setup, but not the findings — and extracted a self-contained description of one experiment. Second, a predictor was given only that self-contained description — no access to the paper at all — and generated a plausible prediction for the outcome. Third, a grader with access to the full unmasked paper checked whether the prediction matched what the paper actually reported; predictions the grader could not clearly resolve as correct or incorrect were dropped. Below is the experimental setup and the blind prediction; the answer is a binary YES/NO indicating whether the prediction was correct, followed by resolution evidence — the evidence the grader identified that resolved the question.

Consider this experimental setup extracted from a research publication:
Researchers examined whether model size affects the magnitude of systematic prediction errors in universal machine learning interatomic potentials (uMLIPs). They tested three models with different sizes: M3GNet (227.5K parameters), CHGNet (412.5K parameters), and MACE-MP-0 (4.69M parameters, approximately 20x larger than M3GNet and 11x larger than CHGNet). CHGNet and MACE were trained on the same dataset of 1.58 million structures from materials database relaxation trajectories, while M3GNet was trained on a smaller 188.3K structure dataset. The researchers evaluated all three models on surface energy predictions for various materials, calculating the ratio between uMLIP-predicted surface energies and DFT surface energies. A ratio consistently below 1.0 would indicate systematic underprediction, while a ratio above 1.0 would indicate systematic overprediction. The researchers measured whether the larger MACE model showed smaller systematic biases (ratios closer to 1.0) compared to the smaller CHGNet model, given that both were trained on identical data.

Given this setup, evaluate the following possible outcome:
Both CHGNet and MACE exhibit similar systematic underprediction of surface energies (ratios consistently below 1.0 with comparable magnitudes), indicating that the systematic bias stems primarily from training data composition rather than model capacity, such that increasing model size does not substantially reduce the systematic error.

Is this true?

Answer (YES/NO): NO